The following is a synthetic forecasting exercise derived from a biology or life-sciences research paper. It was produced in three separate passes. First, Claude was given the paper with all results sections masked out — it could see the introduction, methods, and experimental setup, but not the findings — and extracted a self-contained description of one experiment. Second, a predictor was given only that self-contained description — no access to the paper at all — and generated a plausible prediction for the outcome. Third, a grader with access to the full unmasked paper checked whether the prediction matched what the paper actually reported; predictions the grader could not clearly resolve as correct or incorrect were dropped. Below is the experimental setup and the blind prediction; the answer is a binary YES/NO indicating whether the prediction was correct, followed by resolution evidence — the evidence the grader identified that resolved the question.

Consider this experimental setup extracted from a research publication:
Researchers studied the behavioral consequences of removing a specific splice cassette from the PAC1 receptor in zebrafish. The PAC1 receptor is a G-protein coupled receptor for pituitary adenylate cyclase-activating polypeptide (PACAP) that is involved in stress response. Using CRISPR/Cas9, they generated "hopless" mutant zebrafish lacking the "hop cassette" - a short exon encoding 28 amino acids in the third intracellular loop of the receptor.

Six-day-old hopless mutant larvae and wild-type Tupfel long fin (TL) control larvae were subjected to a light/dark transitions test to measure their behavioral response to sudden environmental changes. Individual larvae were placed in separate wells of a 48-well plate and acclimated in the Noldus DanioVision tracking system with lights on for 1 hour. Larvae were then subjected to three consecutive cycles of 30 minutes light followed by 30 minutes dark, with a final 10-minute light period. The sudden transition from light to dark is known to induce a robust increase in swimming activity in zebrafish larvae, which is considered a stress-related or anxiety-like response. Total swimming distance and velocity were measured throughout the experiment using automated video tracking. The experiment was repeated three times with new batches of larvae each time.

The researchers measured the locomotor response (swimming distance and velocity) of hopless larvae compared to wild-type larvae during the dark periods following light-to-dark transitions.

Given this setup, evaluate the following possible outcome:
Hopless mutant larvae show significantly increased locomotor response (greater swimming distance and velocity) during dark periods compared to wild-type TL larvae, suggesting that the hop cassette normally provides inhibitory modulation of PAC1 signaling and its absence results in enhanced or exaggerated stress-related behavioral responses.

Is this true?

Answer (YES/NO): YES